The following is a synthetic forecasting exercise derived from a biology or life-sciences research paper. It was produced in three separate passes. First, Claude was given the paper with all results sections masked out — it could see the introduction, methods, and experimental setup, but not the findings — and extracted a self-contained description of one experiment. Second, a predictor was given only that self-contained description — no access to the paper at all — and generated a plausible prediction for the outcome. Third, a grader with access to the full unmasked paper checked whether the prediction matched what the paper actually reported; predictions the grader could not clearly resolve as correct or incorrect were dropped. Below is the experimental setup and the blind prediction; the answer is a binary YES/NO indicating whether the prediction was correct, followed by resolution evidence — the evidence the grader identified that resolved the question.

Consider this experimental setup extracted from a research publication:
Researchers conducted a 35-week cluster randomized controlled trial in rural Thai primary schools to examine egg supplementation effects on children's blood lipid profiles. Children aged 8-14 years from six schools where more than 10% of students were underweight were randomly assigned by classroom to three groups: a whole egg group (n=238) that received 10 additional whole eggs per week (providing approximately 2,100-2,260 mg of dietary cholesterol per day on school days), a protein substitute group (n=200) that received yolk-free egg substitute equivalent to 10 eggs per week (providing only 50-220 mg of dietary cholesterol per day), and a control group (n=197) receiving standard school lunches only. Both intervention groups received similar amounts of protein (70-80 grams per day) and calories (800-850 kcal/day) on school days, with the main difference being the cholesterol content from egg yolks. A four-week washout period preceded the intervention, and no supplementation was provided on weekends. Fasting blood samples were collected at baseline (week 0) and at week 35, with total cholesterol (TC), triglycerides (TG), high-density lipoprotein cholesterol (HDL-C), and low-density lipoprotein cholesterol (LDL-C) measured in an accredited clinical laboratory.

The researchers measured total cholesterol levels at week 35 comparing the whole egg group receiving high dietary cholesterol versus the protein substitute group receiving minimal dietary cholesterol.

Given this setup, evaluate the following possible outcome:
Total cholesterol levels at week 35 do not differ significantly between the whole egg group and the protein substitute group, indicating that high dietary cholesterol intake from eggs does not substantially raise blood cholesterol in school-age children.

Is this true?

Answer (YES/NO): YES